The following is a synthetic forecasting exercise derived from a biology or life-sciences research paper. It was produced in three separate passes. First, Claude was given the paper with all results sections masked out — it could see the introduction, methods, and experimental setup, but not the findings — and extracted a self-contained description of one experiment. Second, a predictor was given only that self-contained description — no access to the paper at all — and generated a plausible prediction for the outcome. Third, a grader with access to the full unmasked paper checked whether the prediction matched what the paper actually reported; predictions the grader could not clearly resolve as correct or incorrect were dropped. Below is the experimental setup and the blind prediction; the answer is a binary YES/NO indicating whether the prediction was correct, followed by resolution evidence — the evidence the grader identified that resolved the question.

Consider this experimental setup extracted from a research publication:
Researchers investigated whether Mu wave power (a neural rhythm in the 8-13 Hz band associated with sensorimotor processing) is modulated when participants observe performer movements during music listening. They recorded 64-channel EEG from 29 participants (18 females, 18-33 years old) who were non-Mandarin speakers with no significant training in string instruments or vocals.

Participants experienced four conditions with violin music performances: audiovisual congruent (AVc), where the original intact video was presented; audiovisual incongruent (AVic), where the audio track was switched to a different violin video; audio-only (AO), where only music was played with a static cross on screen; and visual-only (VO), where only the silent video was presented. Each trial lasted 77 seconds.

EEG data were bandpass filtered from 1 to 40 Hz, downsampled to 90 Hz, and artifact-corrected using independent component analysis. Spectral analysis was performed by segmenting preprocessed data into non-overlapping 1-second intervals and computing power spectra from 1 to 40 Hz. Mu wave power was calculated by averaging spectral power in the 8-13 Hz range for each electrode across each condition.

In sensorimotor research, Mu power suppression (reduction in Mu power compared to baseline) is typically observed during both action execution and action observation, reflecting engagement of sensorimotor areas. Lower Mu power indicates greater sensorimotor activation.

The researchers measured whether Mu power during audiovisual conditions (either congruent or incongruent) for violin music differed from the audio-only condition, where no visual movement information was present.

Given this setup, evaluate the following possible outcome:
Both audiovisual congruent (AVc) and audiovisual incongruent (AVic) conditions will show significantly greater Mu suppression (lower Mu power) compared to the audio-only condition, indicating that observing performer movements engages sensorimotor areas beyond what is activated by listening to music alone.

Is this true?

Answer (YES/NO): YES